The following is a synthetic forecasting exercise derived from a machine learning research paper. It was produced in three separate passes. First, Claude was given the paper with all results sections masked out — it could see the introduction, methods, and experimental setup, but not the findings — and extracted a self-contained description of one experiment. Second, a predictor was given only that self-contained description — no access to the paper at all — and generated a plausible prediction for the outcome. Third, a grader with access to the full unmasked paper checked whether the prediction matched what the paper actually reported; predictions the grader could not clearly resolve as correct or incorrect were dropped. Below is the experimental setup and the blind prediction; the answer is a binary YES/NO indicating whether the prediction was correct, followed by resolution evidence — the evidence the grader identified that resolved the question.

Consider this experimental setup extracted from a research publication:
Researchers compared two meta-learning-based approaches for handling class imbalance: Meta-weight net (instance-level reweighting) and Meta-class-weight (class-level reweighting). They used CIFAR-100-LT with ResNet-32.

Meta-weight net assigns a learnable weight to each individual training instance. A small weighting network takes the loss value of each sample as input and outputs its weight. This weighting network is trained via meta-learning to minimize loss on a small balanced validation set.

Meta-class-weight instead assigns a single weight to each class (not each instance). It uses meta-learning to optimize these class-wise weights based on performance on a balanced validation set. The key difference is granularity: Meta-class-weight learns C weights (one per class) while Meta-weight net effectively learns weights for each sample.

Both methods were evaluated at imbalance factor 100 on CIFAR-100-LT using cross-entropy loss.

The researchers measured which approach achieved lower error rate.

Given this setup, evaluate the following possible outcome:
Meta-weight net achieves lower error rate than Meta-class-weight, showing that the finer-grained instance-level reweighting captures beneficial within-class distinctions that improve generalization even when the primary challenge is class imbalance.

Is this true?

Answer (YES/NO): NO